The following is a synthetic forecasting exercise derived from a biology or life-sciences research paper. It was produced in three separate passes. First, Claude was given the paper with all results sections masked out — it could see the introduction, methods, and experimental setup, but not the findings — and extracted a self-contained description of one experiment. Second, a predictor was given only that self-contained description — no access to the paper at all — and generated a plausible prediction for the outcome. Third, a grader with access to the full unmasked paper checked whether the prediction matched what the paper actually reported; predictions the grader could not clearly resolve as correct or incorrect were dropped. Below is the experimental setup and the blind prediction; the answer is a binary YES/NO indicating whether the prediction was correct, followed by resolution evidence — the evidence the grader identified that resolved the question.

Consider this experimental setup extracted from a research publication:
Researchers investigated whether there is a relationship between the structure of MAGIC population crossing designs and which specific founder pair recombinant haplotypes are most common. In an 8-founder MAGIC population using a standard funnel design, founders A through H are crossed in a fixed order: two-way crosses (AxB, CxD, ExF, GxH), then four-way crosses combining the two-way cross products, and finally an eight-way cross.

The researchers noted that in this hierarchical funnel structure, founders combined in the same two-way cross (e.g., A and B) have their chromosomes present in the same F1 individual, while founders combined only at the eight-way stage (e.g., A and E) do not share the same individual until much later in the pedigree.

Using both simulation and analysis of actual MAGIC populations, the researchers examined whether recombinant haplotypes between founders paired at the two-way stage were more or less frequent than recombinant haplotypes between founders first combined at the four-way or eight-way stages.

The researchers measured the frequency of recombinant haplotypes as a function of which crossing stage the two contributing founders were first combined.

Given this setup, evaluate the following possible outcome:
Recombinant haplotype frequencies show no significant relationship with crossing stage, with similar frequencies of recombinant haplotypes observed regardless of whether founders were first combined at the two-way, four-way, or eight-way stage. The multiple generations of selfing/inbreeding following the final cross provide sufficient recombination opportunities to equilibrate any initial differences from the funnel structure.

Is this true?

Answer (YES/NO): NO